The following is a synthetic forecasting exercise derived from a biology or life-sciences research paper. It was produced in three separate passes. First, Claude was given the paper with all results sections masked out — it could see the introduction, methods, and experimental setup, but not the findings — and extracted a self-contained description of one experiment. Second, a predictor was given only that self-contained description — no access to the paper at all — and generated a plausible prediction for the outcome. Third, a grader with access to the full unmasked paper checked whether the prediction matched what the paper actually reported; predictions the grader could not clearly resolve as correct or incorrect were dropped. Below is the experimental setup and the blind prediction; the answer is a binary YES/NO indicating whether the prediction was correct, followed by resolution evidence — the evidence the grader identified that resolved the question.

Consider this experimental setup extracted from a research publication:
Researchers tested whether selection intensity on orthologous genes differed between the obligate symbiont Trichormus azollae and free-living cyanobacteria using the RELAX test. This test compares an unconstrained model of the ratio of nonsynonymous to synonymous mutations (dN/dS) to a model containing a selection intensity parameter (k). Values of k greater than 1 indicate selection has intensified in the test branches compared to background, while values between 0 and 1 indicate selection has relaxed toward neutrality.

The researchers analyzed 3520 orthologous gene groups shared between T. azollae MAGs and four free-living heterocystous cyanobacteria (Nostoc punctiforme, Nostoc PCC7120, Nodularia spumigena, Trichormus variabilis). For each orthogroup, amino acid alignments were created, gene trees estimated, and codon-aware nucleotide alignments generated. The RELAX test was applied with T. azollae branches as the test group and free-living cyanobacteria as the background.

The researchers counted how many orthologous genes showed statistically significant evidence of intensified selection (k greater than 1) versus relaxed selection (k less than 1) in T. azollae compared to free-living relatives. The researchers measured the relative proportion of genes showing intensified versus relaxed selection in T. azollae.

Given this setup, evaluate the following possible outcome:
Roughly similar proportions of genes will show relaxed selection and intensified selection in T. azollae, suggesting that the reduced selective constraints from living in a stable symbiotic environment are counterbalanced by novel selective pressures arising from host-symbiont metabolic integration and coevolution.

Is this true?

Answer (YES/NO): NO